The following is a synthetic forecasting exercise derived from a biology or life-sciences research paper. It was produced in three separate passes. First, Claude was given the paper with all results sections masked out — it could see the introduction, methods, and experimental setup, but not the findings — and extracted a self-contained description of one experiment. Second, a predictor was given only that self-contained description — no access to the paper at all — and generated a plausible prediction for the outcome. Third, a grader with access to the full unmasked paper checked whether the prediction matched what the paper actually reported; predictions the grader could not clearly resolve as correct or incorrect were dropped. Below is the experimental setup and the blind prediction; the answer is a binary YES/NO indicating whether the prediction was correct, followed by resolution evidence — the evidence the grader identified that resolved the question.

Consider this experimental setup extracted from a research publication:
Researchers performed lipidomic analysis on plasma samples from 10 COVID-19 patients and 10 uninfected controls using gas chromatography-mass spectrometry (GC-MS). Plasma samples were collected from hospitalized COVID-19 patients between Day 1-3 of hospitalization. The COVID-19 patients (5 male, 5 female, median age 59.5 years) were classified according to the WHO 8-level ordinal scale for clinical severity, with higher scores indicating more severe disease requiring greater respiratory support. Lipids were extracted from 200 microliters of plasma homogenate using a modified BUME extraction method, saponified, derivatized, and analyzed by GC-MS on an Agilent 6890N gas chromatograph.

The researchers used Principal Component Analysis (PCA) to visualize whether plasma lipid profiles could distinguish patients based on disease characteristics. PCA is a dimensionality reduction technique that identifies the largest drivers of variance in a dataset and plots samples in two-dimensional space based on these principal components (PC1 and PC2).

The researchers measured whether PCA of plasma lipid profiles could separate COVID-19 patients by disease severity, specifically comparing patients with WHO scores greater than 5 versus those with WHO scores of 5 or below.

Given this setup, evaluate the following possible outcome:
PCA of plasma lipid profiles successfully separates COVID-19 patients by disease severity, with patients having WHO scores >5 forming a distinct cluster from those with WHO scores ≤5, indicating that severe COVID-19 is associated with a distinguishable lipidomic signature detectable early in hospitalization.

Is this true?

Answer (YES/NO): YES